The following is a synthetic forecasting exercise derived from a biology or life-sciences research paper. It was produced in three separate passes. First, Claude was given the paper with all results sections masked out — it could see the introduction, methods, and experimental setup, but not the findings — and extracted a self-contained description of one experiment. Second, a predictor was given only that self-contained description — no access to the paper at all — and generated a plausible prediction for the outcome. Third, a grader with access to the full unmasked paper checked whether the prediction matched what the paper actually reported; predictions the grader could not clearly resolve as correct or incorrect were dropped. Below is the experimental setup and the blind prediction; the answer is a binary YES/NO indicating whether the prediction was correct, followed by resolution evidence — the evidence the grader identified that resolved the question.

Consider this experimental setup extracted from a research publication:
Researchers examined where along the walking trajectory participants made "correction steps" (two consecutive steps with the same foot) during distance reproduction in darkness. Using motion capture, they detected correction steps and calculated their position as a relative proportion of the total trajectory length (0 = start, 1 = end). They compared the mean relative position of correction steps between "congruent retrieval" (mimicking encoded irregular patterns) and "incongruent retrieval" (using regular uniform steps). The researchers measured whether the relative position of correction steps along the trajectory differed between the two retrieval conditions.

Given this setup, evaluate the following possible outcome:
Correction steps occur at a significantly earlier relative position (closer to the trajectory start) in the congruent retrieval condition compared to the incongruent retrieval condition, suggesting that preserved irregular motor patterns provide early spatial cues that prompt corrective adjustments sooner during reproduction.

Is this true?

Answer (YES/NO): YES